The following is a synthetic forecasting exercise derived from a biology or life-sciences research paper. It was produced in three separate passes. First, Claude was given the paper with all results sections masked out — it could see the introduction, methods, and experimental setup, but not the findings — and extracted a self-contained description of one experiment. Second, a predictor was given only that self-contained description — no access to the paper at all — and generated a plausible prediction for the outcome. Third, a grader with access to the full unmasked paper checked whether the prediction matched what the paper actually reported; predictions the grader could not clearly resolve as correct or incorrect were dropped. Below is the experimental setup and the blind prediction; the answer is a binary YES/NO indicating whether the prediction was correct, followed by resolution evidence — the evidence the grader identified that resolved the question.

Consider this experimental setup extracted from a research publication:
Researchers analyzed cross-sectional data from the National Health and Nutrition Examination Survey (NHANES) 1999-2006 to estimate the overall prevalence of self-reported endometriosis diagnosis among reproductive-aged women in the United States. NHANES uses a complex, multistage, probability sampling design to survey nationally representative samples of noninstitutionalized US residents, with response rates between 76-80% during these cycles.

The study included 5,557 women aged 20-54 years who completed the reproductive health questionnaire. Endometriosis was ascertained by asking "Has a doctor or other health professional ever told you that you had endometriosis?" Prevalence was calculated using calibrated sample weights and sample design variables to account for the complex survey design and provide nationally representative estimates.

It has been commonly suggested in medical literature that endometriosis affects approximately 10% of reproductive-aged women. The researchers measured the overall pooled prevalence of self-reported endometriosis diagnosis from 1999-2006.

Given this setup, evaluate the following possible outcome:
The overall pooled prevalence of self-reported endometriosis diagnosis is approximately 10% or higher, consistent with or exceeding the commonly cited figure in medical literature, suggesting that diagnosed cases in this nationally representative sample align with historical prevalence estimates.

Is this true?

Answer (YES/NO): NO